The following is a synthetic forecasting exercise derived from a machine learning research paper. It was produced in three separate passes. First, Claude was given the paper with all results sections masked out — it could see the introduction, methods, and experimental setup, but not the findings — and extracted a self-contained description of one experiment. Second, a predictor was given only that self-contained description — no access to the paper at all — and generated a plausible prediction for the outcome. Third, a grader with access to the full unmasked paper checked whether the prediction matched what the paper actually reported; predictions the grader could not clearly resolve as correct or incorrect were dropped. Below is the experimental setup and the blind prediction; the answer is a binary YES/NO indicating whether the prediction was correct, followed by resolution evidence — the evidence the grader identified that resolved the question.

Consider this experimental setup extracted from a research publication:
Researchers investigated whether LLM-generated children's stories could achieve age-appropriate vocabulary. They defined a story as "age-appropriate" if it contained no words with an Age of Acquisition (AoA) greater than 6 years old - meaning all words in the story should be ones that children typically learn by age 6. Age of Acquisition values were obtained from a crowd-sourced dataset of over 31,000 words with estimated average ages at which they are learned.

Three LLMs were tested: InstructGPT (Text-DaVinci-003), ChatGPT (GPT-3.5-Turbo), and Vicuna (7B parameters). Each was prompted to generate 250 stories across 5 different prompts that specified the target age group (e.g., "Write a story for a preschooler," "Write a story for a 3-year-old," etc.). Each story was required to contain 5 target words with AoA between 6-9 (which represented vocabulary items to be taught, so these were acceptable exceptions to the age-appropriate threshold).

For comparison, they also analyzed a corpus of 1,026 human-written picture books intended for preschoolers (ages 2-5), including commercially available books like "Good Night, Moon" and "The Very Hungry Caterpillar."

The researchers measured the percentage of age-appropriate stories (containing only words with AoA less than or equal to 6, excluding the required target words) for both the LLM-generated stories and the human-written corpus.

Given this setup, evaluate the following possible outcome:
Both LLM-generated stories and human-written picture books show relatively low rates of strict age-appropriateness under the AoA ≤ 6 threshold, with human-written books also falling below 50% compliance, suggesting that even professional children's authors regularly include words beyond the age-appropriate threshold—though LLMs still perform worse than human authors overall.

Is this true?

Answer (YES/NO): YES